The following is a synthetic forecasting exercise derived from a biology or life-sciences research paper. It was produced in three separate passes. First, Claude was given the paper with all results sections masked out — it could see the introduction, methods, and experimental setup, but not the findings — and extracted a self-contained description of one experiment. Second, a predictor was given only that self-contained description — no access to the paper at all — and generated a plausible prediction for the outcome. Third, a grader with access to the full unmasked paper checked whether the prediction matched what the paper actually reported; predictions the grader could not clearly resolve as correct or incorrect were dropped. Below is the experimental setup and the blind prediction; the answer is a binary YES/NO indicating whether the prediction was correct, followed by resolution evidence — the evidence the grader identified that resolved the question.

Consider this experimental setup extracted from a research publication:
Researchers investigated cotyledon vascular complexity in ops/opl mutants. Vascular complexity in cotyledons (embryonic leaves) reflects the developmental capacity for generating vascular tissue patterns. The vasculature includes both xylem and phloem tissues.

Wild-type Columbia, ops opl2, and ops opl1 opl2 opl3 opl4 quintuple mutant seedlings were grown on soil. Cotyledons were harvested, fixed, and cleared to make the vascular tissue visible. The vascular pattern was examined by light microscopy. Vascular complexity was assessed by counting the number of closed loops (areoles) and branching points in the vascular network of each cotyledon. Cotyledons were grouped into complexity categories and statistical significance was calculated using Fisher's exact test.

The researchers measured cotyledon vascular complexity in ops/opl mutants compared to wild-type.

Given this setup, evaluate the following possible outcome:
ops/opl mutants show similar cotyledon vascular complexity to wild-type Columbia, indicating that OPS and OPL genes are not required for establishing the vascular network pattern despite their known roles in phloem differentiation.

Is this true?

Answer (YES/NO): NO